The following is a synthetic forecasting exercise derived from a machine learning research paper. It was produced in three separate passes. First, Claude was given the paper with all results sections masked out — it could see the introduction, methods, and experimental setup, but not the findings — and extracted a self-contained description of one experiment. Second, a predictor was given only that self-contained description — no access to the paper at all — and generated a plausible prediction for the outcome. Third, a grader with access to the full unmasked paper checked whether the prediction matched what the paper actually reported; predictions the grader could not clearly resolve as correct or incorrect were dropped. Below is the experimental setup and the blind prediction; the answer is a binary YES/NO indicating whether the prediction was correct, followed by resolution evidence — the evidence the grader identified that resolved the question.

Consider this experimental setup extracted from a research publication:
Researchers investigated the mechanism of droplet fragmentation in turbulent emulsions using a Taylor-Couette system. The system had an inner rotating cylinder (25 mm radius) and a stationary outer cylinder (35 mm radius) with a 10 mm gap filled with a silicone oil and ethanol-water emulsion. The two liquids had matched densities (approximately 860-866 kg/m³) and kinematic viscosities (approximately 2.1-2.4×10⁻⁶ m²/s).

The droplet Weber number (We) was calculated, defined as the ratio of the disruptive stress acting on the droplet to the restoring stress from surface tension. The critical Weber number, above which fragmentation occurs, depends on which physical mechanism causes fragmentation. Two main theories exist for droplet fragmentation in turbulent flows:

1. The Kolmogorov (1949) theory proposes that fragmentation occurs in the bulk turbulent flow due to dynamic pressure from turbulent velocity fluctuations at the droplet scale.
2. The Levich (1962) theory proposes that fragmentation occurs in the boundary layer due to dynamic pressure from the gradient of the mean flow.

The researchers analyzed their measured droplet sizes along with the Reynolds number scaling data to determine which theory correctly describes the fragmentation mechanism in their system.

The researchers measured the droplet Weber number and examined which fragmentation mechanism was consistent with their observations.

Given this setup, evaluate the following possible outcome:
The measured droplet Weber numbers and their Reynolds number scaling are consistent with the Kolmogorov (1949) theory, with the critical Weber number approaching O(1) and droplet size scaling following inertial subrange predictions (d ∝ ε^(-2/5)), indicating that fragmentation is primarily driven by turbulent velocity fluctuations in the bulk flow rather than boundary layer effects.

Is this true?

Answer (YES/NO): NO